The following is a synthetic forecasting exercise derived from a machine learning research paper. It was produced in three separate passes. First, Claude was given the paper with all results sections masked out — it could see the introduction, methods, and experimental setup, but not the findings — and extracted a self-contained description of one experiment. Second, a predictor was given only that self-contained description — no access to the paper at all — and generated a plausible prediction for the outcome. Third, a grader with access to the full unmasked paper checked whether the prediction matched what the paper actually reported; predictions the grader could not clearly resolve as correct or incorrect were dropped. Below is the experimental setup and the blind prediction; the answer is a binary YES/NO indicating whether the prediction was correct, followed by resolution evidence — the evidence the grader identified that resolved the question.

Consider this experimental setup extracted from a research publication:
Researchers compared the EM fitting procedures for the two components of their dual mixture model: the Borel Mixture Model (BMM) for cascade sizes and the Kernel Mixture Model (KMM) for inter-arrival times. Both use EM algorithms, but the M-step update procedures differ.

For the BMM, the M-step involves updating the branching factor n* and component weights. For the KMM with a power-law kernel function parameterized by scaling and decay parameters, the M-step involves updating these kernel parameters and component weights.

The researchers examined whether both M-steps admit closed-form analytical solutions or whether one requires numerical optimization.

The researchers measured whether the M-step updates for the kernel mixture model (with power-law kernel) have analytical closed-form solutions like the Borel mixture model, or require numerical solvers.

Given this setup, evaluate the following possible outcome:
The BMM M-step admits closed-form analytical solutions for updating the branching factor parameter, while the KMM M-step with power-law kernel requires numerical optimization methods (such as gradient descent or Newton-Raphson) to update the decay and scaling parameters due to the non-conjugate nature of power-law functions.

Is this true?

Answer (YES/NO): YES